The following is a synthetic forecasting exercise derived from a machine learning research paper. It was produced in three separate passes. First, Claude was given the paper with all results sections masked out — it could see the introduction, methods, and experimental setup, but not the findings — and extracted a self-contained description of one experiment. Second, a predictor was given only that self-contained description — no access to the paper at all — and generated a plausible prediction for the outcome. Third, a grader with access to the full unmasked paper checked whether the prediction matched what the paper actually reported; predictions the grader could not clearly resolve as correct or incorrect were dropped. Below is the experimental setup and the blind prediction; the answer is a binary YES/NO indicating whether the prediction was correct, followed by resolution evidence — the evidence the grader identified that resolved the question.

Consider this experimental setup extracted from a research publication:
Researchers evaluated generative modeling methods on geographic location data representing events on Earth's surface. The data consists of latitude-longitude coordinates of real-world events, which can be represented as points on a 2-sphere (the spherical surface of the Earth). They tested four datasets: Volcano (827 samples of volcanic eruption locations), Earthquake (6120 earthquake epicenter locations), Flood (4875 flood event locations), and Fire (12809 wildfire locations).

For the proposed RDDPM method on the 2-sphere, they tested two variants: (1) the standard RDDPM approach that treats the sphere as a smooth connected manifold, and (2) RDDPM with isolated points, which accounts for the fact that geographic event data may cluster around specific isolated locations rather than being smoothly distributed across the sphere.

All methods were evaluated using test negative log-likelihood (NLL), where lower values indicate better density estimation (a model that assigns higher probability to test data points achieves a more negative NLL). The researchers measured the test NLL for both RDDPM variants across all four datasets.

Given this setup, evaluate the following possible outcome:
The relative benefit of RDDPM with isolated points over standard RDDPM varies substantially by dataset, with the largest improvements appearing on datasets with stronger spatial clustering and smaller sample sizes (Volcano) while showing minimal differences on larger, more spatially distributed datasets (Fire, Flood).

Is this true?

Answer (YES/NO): NO